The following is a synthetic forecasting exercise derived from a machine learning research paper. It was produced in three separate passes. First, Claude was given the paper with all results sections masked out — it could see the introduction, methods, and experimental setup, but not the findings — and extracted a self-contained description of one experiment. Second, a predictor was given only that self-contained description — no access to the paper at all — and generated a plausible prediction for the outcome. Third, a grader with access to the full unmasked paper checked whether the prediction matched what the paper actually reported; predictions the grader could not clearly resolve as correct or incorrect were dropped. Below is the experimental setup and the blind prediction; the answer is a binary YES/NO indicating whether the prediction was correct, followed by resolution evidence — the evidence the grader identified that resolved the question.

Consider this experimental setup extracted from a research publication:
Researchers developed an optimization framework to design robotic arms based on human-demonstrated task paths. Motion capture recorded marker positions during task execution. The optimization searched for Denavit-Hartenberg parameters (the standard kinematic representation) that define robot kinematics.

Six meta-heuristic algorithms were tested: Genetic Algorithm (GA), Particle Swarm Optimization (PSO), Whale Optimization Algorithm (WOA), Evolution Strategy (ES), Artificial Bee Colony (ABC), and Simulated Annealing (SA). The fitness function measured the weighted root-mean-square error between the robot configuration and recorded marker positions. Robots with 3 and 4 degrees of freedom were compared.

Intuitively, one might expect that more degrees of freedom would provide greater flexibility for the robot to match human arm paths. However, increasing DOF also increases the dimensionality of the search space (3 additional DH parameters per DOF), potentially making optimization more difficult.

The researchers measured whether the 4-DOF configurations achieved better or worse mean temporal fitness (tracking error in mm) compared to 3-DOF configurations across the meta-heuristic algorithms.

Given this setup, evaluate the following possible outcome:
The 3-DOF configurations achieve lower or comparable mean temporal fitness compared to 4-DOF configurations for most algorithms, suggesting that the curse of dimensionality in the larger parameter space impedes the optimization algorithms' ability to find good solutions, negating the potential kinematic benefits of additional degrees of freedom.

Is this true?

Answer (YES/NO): YES